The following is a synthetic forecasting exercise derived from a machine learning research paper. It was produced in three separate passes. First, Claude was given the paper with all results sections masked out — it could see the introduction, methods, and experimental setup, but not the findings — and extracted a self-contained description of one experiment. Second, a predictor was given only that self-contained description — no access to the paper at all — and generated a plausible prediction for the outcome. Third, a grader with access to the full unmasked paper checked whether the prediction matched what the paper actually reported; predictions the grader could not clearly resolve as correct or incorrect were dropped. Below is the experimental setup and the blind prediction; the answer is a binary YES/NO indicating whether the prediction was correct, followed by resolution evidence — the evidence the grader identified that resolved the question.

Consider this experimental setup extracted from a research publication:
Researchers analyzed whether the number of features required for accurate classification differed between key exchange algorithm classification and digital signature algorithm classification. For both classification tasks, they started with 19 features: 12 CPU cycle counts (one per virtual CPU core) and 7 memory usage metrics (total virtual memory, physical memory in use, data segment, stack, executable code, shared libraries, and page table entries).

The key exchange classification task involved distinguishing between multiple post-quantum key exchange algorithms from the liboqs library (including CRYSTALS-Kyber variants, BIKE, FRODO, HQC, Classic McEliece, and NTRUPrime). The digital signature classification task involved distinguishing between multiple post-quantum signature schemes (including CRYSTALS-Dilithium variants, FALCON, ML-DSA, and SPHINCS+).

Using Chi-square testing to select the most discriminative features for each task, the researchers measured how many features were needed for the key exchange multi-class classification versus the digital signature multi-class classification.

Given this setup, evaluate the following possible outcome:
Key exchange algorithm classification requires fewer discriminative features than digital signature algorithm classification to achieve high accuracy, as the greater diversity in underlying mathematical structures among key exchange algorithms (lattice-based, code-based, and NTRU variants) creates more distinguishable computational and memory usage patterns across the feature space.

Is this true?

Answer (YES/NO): YES